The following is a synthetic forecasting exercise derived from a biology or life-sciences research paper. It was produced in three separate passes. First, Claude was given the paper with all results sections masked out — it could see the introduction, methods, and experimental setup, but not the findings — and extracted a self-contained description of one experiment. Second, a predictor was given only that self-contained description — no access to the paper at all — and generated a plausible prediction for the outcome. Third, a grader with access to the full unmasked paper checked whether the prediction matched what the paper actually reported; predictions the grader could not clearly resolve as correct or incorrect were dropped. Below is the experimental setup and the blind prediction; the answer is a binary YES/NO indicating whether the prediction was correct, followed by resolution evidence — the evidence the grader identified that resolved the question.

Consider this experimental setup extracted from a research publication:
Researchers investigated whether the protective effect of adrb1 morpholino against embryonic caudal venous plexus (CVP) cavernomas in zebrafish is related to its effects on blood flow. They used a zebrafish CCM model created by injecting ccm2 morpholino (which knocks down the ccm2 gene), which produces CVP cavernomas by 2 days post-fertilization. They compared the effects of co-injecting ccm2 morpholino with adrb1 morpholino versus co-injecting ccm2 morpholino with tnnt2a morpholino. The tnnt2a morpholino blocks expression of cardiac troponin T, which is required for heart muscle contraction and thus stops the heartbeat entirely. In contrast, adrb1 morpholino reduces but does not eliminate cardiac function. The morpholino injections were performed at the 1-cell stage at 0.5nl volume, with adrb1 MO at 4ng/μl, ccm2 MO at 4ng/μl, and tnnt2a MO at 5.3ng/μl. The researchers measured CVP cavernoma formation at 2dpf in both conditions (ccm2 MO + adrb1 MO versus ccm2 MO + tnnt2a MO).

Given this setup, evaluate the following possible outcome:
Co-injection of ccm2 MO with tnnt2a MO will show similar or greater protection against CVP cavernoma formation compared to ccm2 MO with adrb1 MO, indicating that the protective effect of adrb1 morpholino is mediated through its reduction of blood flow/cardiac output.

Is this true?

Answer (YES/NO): YES